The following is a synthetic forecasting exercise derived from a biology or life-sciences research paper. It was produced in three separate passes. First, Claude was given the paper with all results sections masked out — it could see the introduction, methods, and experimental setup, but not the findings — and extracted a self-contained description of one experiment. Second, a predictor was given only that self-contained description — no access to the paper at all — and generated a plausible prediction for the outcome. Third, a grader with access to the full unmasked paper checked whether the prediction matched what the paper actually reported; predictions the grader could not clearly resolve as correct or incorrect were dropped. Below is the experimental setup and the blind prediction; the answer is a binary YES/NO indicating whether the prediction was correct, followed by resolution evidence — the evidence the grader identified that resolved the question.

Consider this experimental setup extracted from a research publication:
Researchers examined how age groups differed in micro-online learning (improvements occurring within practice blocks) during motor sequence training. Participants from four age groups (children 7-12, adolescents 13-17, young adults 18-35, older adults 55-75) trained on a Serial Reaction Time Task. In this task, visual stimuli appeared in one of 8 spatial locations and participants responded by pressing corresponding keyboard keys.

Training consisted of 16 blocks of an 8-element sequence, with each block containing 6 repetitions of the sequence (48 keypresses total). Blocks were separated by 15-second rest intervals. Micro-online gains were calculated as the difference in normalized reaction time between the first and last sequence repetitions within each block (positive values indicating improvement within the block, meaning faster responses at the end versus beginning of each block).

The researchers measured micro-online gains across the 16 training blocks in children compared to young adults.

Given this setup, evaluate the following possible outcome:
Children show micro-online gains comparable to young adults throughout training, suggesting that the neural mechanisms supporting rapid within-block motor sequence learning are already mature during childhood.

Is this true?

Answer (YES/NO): NO